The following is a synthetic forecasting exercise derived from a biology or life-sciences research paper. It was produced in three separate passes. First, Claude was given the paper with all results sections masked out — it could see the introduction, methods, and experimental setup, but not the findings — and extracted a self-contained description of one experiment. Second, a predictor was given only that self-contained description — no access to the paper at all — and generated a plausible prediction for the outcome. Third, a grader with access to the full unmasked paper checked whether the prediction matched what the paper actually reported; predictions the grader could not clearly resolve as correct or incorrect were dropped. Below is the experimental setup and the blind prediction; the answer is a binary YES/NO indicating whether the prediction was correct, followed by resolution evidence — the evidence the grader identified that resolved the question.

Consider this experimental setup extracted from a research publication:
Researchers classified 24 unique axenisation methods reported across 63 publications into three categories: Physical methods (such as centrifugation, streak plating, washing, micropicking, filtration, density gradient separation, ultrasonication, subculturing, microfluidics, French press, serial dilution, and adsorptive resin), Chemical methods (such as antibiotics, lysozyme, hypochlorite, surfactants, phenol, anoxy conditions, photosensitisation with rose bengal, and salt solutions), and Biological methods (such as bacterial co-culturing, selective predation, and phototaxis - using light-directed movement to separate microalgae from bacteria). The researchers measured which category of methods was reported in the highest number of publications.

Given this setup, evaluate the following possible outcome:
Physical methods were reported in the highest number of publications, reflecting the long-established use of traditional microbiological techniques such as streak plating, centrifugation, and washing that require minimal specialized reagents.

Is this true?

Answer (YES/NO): YES